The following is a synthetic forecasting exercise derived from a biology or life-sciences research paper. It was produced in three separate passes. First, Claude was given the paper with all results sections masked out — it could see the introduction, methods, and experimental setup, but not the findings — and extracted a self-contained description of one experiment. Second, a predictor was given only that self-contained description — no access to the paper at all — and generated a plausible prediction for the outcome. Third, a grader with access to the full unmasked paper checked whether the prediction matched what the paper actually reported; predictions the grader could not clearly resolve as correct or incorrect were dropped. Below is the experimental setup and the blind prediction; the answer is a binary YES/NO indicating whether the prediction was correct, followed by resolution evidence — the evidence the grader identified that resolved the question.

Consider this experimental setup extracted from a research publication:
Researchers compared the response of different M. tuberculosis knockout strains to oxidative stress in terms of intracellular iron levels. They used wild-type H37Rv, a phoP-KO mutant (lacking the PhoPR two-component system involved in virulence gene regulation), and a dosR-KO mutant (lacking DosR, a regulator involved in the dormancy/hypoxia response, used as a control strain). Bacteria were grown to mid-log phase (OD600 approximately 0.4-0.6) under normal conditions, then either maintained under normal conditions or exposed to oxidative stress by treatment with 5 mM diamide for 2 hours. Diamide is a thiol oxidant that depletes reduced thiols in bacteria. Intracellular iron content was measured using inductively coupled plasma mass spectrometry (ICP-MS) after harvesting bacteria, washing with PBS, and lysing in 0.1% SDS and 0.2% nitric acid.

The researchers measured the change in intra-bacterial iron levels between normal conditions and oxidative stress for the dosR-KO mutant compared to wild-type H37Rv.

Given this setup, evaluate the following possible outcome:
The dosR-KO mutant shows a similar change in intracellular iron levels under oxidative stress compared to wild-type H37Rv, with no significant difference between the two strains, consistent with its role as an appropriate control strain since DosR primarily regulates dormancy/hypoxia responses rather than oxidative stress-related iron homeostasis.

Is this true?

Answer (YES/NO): YES